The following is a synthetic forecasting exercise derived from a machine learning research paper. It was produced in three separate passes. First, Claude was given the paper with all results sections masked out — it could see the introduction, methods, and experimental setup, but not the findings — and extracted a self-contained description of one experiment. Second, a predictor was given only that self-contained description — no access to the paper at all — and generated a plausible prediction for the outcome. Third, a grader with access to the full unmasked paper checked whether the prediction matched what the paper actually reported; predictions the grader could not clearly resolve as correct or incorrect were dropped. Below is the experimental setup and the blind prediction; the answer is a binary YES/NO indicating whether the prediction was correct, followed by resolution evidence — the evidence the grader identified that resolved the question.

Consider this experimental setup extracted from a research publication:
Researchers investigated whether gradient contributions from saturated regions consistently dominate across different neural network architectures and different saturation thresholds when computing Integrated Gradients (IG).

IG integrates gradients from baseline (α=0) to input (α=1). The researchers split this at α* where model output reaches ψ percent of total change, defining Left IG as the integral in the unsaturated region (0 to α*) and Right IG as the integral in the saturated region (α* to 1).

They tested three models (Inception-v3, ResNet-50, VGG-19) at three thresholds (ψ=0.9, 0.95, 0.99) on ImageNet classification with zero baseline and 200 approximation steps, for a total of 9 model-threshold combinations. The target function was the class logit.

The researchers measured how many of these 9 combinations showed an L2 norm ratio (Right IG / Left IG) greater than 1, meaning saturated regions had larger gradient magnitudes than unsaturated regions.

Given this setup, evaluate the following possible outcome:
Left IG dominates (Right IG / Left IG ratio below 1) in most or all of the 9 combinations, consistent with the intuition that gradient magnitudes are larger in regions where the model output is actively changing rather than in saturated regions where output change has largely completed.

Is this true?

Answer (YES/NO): NO